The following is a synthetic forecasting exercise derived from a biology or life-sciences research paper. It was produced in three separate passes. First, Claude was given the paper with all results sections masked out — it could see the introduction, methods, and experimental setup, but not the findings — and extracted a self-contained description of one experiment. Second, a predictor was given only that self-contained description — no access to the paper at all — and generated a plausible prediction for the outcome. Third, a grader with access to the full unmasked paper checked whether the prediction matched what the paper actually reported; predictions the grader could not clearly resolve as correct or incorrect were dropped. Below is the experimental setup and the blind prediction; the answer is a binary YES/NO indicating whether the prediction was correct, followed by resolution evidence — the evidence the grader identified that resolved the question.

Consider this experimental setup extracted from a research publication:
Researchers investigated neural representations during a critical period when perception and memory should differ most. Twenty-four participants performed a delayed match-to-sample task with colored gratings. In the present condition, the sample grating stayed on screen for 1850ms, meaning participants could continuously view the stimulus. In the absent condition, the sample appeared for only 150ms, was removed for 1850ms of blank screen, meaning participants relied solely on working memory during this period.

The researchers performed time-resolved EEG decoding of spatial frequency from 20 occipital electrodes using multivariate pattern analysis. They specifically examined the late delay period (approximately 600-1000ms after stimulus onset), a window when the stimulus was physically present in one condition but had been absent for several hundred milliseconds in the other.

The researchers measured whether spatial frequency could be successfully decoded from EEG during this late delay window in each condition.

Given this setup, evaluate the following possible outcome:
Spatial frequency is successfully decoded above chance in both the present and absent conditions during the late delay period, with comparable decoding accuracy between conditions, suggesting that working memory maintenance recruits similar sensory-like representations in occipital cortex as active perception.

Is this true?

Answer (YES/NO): NO